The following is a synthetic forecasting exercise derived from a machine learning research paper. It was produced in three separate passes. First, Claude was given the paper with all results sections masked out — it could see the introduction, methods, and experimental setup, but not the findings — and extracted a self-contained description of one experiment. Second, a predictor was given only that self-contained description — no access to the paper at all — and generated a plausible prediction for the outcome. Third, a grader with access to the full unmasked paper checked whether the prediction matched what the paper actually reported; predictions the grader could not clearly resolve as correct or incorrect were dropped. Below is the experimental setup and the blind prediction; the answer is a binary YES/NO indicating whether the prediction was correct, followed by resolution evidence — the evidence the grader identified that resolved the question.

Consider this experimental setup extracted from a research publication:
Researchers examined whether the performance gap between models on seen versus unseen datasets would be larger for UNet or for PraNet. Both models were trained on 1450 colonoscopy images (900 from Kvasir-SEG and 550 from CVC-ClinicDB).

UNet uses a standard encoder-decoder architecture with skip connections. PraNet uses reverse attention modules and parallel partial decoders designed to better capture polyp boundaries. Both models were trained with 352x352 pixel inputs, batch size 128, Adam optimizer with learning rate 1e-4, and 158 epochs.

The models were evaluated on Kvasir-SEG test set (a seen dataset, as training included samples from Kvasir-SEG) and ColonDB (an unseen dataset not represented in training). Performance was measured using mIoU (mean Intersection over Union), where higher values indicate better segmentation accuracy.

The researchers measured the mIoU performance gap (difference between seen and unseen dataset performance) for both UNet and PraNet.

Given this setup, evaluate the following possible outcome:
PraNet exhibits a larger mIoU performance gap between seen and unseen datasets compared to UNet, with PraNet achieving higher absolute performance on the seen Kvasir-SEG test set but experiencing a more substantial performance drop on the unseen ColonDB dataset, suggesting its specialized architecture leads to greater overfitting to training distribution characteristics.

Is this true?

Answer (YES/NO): NO